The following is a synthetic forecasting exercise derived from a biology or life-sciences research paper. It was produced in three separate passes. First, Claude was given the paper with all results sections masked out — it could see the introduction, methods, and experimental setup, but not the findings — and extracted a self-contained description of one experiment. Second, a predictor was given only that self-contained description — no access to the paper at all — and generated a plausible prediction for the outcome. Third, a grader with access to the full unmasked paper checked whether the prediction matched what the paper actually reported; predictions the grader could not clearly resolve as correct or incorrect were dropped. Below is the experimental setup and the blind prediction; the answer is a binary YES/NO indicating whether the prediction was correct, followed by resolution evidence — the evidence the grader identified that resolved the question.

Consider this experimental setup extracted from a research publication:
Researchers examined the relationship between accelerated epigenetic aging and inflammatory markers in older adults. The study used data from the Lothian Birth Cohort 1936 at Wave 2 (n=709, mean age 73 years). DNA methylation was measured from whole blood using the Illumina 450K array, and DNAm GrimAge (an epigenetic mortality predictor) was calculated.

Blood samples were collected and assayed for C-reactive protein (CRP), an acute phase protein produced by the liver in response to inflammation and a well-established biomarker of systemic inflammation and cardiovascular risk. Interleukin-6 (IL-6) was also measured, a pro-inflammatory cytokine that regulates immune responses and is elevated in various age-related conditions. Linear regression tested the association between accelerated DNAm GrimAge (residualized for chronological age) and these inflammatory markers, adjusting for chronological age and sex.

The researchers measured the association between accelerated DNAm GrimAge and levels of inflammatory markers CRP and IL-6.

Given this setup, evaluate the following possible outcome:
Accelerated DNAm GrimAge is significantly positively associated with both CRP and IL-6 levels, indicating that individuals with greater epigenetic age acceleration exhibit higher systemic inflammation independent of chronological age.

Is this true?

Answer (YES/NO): YES